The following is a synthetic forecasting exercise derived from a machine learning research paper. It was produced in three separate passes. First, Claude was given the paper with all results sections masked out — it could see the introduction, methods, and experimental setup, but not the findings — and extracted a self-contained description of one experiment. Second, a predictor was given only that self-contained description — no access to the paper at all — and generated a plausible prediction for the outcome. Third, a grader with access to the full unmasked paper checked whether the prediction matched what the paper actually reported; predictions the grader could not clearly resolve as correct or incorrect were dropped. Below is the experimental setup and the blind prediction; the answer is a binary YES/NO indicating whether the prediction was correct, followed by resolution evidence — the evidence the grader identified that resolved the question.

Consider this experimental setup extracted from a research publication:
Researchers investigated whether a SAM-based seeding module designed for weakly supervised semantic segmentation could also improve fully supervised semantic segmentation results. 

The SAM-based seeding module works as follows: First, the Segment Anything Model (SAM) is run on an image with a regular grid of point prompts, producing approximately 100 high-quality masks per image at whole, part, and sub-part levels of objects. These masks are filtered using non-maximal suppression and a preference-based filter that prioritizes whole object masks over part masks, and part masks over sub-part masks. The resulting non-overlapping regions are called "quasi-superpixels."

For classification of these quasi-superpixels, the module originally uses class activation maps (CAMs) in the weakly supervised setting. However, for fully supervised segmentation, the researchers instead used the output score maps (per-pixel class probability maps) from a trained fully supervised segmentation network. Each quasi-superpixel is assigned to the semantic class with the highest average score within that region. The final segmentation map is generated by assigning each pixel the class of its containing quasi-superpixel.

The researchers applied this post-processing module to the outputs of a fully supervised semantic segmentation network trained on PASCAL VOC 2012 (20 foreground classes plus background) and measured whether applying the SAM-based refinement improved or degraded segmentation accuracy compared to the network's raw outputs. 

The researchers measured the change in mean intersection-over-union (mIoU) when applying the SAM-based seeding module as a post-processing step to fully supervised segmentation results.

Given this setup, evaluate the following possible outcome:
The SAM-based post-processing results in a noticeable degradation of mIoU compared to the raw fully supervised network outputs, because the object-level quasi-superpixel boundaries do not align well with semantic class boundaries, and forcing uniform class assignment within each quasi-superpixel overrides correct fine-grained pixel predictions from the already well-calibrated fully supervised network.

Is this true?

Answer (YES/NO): NO